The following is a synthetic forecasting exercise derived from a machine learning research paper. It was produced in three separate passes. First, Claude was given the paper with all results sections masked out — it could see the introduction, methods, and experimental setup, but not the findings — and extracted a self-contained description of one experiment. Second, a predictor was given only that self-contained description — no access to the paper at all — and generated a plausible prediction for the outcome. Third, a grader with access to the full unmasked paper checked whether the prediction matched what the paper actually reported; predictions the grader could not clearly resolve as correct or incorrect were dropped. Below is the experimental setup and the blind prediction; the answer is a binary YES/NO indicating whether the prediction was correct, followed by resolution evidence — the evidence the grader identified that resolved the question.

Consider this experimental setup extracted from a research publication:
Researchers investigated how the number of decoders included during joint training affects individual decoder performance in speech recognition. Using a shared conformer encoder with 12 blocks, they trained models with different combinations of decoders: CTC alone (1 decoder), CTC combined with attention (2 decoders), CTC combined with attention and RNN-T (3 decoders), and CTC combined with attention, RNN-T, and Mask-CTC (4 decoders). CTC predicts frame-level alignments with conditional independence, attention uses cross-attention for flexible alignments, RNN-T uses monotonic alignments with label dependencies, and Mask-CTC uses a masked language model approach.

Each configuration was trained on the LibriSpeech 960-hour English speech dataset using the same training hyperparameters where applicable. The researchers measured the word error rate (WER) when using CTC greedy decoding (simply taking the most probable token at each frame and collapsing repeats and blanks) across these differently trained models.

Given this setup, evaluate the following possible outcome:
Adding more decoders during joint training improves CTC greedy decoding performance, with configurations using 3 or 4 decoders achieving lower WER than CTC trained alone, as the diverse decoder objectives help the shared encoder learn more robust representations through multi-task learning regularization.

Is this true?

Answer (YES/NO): YES